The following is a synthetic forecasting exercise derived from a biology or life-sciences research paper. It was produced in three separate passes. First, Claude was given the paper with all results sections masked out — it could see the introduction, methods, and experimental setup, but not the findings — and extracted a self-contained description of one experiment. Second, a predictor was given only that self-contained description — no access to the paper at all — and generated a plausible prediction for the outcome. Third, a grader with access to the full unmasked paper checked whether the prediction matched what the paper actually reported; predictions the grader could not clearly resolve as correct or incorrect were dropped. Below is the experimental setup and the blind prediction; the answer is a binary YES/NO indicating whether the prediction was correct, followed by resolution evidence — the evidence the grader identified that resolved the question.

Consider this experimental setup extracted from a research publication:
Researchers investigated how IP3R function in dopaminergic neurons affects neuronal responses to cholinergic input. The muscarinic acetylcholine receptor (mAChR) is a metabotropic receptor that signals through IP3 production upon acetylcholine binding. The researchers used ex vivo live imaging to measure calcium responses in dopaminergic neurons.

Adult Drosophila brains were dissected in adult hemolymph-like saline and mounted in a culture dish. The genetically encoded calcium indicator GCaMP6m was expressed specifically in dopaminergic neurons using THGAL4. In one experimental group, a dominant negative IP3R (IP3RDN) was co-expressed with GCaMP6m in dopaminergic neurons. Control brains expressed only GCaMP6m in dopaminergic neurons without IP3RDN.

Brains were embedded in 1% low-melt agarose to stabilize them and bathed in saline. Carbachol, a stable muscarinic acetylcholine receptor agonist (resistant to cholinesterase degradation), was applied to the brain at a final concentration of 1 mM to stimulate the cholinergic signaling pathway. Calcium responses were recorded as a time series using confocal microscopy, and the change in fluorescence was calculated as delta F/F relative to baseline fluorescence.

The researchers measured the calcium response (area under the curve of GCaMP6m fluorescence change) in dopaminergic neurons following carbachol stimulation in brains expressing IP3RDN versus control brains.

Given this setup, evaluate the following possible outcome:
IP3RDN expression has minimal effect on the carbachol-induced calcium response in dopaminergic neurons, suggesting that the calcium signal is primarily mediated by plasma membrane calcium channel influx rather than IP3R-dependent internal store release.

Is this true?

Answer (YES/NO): NO